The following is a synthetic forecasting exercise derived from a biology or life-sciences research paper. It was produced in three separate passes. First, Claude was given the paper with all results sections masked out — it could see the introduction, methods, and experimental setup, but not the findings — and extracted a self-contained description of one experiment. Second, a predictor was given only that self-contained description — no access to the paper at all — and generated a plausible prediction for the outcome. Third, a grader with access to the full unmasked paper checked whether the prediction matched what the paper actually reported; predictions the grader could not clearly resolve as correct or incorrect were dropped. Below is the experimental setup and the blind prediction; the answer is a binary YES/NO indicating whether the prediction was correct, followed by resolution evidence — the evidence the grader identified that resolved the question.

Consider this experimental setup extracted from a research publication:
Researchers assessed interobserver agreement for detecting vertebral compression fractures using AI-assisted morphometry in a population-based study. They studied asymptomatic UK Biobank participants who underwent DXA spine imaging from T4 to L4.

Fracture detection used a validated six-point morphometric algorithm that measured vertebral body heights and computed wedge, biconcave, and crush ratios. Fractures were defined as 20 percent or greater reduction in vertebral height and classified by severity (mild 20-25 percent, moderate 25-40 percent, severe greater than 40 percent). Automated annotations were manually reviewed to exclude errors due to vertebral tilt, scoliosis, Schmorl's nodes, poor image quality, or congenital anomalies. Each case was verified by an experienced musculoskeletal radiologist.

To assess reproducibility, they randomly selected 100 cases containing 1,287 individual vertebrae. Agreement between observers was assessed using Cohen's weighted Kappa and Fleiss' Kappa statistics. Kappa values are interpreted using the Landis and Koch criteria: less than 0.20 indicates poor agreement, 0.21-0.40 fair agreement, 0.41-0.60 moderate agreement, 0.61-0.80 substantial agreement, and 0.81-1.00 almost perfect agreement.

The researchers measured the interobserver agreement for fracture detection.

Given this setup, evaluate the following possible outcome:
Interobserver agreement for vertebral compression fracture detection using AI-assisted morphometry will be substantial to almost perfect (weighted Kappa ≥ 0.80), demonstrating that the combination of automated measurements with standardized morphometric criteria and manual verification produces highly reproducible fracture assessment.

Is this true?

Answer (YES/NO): NO